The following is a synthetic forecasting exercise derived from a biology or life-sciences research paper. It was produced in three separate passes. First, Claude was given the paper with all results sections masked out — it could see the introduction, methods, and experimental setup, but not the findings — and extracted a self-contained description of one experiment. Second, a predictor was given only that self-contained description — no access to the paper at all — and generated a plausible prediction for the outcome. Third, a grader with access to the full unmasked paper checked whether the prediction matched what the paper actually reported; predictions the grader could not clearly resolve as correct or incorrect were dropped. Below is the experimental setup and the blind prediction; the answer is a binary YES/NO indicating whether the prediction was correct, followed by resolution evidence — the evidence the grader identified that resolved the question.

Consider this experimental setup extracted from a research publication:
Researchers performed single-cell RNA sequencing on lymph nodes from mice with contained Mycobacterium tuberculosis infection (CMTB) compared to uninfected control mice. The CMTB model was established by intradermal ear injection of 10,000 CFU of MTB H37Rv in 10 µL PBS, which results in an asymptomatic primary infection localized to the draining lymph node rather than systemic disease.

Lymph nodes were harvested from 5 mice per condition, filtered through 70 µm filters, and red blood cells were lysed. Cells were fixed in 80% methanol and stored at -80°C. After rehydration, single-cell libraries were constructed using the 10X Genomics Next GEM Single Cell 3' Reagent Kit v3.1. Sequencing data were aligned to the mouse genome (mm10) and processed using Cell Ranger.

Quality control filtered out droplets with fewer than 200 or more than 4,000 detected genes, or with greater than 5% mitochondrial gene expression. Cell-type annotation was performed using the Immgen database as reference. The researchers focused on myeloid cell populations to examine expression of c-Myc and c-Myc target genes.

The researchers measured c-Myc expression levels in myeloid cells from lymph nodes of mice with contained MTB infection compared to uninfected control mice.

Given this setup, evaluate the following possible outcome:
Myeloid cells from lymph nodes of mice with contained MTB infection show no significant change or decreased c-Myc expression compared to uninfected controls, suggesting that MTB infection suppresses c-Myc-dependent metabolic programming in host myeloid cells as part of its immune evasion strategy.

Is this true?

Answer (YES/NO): NO